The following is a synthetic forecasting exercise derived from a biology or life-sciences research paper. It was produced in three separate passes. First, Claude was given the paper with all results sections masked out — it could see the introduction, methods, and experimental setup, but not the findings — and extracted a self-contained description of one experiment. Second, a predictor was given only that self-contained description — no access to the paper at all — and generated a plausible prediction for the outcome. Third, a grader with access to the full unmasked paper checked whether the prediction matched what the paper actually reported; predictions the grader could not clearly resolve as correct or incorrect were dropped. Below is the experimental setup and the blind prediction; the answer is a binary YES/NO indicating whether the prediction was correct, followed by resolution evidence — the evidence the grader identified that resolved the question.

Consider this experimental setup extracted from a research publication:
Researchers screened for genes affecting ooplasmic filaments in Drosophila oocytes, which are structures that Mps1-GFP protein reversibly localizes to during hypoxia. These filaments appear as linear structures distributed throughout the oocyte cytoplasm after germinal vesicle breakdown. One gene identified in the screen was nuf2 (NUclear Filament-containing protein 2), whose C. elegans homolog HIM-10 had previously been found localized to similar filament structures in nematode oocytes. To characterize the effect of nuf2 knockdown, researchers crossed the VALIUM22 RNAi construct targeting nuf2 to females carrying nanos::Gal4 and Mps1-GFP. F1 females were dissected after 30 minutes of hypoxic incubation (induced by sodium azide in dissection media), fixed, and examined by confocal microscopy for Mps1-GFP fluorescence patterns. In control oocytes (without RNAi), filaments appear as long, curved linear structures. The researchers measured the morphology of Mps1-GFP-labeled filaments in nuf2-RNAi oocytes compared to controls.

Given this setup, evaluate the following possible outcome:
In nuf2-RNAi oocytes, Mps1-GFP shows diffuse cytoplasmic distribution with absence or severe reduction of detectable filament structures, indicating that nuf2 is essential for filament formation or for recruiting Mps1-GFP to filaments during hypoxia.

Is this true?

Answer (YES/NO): NO